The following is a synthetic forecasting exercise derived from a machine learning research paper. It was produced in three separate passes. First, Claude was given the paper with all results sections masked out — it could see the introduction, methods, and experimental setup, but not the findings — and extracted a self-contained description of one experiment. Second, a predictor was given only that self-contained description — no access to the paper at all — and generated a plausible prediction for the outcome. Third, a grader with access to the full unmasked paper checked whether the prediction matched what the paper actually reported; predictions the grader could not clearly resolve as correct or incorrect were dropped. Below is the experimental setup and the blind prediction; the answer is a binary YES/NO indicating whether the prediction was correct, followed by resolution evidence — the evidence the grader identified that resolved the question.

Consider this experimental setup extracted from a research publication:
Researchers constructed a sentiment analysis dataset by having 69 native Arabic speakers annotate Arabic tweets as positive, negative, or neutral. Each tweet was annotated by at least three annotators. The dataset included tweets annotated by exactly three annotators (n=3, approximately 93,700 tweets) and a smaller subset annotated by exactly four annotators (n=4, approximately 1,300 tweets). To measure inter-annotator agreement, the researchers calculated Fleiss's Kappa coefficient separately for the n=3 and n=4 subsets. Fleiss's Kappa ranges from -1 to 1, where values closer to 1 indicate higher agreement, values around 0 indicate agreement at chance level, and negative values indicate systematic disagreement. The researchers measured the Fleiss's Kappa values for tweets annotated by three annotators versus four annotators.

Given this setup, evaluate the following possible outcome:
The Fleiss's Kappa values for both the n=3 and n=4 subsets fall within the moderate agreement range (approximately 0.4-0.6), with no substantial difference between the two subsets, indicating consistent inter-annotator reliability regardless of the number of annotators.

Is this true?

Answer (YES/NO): NO